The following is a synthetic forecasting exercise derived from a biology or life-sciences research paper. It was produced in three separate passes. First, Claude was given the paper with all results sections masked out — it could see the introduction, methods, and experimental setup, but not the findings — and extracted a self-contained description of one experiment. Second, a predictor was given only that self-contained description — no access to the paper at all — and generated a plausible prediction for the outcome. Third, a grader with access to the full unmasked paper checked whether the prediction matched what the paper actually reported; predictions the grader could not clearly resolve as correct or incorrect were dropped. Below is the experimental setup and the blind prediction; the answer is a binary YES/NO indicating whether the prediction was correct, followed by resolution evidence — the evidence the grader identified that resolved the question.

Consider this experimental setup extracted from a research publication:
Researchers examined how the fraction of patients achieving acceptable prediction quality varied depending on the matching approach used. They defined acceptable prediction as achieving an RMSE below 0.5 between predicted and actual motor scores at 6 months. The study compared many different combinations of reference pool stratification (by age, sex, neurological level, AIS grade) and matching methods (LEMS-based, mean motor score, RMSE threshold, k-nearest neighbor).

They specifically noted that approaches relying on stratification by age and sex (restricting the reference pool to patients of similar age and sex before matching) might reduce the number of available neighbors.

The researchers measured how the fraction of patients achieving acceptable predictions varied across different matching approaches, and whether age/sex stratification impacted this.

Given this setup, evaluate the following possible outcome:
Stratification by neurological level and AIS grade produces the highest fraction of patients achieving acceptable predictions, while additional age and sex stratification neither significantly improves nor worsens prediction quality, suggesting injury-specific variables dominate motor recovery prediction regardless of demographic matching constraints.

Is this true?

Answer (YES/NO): NO